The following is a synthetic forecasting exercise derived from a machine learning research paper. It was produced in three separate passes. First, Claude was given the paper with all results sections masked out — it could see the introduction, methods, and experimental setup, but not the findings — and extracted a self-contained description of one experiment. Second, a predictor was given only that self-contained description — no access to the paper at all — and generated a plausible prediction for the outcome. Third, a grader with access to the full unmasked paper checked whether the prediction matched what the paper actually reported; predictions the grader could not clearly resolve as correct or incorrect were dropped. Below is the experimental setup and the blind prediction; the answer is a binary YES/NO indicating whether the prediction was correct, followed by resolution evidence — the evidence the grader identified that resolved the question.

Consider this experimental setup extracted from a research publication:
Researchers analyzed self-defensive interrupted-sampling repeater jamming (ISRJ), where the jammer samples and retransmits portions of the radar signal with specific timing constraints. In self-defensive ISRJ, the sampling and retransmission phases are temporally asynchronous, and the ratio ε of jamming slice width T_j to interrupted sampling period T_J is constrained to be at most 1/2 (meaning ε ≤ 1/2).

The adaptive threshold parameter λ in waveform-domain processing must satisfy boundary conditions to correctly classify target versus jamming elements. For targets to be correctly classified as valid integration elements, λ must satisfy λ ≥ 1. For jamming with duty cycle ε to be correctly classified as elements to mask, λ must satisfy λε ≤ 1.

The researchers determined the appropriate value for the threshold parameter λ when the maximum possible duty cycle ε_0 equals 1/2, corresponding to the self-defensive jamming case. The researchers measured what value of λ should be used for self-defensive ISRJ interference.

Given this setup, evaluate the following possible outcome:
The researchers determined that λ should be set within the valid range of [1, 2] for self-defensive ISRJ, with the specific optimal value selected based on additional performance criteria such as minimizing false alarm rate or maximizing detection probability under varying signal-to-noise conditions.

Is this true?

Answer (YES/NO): NO